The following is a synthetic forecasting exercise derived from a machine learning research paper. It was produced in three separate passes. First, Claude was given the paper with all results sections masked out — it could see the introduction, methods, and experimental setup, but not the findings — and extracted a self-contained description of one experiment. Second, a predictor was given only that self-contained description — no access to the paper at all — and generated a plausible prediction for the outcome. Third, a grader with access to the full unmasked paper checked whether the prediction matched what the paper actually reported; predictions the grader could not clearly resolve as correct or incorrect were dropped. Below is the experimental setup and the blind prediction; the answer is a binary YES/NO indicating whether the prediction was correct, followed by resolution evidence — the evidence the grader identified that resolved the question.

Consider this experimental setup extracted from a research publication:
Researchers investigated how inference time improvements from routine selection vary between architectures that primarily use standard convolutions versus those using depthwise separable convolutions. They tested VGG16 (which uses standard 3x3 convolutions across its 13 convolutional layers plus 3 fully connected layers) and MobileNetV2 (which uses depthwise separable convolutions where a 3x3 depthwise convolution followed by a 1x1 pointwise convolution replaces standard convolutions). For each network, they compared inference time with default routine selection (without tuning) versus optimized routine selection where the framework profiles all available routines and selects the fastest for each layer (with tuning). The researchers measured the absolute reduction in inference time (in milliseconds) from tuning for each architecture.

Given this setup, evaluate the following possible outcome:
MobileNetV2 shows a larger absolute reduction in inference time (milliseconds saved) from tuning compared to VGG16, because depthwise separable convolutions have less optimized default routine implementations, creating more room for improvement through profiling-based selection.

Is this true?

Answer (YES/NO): NO